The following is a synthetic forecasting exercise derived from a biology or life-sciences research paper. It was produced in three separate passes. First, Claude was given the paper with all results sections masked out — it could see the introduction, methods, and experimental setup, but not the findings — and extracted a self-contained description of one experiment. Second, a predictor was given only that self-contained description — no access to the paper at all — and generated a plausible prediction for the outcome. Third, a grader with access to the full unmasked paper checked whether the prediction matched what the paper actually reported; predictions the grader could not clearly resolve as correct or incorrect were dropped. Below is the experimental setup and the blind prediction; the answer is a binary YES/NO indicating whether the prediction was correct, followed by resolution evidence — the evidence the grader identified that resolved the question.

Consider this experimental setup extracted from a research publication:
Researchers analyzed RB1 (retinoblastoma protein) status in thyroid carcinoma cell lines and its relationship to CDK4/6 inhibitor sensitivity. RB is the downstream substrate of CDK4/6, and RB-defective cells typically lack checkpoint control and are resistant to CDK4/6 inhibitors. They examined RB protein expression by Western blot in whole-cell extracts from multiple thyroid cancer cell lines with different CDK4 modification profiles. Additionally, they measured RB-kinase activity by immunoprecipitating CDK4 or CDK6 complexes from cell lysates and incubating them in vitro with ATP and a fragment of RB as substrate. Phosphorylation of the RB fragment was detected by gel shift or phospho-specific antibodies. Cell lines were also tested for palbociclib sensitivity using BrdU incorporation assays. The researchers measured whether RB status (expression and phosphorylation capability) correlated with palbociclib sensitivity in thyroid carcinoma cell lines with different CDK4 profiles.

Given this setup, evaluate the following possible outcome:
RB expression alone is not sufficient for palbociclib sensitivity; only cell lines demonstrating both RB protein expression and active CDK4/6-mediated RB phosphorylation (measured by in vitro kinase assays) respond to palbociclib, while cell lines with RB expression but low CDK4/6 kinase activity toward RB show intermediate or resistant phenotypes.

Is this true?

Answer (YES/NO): NO